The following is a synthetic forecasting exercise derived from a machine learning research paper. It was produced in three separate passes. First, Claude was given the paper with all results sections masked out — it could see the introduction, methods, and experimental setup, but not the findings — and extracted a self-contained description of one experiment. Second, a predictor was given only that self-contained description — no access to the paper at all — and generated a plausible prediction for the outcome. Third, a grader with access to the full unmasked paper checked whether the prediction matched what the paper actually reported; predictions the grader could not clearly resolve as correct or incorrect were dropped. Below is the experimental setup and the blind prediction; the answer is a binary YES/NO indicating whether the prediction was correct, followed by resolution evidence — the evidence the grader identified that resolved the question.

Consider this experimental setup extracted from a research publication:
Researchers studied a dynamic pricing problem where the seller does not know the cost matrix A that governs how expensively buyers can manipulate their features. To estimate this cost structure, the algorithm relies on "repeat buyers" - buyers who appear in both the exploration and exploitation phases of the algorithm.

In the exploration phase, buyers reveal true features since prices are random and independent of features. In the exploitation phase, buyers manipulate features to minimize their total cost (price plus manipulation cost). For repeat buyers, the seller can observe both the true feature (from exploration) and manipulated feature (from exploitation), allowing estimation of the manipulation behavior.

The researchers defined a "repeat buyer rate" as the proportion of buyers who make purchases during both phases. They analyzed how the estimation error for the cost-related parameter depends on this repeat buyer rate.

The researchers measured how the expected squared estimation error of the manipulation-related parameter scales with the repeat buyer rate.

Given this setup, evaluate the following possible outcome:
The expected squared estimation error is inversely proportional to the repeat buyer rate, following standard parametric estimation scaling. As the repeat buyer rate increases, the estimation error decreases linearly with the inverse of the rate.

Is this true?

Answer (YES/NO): YES